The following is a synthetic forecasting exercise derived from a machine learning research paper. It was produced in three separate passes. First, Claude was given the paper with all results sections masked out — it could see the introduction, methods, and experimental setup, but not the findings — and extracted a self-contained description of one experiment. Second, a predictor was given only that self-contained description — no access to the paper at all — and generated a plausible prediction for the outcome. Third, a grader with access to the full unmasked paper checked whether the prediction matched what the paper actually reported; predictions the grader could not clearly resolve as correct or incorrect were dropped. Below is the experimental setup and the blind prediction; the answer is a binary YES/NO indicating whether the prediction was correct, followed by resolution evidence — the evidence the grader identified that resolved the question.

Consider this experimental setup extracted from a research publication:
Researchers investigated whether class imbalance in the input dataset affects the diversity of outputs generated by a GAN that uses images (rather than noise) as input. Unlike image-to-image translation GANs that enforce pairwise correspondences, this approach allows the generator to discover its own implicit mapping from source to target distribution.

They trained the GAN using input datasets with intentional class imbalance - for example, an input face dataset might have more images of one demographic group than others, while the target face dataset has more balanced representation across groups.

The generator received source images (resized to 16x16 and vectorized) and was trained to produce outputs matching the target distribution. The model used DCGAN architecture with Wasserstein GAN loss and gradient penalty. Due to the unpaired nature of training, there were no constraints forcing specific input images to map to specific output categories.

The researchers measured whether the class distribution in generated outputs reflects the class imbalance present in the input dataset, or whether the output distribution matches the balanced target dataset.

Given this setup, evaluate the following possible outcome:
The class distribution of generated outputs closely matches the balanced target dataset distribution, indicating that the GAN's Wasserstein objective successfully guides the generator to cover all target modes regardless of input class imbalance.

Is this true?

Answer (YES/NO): YES